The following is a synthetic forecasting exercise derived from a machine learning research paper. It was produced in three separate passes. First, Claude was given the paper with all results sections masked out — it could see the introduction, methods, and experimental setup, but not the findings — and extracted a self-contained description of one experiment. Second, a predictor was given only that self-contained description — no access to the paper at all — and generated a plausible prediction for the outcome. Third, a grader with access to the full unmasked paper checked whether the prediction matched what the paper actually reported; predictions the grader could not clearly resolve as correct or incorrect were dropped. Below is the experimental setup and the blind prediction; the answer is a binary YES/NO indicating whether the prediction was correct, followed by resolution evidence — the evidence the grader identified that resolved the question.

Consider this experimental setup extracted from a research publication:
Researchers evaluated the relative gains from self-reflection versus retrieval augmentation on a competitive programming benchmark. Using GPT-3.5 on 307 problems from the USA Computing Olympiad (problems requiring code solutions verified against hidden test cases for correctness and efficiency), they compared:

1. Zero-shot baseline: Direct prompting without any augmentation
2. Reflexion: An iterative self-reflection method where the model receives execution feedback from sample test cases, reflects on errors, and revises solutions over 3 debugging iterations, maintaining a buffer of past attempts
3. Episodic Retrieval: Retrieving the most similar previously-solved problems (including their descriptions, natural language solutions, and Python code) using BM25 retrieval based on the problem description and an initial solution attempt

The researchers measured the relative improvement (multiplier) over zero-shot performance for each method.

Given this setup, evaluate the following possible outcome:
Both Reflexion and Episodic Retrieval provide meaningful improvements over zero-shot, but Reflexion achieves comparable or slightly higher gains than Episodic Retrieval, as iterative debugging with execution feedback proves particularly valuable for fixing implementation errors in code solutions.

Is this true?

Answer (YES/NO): NO